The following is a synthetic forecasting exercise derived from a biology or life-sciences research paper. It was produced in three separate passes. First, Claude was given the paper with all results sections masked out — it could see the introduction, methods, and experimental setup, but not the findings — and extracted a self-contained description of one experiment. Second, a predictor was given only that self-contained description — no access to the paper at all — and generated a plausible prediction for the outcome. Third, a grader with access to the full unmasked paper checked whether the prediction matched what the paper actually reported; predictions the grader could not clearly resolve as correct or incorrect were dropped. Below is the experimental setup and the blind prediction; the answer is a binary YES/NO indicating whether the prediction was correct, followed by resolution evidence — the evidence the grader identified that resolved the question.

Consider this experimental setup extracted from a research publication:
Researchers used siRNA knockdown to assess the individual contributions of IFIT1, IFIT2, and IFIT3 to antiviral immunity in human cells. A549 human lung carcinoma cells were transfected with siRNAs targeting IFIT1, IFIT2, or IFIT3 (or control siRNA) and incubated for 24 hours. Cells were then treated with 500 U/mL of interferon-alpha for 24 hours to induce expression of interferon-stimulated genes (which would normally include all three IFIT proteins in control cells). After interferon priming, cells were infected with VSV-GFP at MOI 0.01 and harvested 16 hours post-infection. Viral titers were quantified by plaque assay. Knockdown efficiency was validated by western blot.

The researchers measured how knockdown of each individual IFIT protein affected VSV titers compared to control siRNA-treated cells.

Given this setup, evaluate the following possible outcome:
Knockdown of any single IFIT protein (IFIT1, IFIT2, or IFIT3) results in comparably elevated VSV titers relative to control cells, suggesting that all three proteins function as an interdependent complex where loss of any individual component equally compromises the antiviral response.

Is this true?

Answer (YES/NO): NO